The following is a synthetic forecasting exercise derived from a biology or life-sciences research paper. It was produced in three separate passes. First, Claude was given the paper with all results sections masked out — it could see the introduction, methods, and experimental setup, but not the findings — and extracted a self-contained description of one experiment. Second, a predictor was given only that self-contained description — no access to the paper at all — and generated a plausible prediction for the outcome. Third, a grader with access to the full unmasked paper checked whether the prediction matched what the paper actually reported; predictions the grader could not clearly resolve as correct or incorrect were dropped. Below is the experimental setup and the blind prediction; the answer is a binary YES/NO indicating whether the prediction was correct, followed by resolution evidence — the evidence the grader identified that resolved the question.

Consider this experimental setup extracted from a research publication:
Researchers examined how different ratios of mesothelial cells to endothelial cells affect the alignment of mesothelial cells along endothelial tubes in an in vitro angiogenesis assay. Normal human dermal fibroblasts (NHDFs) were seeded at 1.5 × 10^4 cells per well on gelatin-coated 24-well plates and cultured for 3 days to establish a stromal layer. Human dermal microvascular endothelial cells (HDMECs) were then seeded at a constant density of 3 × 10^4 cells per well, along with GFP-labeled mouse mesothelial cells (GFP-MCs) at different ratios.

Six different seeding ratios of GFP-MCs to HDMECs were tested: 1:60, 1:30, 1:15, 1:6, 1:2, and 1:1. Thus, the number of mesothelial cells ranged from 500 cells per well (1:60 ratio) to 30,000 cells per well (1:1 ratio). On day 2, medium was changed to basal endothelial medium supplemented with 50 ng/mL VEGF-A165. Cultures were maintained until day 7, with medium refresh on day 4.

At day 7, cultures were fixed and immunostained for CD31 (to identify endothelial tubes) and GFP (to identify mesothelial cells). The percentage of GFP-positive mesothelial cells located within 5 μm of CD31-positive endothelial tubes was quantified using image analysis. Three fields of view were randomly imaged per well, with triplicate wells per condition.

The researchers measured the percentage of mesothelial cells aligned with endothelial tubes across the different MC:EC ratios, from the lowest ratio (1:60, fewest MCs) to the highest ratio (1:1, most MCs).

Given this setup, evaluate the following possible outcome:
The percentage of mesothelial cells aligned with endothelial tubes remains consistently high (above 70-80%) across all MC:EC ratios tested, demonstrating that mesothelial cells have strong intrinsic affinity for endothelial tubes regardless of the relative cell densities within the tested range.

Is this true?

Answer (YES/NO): NO